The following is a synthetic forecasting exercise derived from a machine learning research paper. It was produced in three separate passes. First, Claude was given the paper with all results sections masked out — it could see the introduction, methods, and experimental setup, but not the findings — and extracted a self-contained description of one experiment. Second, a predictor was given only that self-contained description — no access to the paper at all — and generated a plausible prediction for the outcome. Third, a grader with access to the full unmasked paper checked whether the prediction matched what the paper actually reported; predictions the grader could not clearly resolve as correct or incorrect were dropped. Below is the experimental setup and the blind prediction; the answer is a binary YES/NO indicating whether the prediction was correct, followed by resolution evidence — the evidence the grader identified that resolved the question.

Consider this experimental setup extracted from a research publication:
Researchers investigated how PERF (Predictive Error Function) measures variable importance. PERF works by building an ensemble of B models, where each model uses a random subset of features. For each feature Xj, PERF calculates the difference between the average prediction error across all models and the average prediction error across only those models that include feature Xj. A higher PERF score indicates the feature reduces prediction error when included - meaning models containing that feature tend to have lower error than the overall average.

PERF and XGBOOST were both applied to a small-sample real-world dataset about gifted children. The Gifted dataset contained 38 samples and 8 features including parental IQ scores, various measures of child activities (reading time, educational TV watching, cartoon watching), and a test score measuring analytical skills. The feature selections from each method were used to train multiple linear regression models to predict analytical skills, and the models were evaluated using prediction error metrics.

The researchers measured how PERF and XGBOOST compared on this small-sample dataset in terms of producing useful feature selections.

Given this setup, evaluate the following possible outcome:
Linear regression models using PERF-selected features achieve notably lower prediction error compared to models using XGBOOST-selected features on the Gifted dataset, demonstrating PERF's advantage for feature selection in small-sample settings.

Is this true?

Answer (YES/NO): NO